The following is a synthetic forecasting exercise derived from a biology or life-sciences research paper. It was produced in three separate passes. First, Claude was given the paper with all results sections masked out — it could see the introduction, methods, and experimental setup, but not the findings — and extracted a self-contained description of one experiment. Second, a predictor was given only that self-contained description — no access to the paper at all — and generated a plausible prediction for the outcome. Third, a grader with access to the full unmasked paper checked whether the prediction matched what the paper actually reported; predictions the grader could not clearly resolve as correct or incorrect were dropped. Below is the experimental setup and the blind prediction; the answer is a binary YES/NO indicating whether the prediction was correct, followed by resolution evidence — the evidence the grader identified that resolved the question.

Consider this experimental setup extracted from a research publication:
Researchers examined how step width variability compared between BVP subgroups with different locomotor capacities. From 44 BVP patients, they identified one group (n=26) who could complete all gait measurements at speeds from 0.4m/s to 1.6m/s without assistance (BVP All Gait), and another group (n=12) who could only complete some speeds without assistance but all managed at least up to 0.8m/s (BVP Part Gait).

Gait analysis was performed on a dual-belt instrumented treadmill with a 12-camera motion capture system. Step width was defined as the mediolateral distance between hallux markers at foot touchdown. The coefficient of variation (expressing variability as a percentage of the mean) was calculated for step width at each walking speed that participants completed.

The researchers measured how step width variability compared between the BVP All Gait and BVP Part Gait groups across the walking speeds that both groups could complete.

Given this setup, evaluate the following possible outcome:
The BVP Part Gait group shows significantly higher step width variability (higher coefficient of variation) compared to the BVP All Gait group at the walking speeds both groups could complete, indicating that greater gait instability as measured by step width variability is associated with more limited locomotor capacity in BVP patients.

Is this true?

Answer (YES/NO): NO